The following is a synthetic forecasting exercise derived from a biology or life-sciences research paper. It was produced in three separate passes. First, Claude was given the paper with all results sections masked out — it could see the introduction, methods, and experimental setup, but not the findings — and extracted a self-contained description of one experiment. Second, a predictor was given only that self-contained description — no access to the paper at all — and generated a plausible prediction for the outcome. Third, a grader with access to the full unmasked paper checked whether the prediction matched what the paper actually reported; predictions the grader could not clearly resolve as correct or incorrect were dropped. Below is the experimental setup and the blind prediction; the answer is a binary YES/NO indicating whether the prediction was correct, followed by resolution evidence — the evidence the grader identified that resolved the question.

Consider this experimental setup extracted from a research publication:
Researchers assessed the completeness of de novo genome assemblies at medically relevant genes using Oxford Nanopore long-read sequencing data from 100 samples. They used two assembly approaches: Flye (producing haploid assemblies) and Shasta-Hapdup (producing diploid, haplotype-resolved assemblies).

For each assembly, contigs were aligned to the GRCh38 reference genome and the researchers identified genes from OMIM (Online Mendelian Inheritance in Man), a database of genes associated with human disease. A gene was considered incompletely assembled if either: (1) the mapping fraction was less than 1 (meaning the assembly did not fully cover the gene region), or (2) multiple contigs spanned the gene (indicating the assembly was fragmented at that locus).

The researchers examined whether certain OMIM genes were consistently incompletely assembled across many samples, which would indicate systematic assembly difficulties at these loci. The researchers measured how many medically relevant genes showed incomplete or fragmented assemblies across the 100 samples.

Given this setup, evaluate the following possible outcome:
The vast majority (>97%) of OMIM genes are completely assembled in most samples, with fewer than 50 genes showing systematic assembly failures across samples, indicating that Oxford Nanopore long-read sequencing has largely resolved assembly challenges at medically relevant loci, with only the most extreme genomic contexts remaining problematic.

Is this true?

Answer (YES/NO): NO